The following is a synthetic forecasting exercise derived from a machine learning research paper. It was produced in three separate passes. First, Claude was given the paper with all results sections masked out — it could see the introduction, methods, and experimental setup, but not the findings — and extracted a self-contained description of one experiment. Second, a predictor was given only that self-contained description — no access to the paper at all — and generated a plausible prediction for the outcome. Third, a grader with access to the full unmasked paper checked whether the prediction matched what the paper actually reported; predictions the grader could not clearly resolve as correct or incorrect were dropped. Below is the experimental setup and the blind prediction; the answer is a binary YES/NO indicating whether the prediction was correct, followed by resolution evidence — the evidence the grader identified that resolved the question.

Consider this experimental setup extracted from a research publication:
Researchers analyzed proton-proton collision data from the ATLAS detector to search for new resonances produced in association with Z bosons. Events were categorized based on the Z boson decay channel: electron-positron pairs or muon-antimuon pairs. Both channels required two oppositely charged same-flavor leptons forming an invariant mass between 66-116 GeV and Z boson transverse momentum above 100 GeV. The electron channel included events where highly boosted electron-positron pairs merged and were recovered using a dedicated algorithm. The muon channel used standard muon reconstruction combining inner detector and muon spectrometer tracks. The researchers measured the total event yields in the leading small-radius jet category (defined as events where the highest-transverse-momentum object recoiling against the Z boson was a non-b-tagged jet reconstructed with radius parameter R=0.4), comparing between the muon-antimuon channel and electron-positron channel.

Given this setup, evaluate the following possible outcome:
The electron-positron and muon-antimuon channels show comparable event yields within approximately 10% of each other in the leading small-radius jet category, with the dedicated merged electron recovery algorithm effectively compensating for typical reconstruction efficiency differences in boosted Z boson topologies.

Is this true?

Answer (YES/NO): NO